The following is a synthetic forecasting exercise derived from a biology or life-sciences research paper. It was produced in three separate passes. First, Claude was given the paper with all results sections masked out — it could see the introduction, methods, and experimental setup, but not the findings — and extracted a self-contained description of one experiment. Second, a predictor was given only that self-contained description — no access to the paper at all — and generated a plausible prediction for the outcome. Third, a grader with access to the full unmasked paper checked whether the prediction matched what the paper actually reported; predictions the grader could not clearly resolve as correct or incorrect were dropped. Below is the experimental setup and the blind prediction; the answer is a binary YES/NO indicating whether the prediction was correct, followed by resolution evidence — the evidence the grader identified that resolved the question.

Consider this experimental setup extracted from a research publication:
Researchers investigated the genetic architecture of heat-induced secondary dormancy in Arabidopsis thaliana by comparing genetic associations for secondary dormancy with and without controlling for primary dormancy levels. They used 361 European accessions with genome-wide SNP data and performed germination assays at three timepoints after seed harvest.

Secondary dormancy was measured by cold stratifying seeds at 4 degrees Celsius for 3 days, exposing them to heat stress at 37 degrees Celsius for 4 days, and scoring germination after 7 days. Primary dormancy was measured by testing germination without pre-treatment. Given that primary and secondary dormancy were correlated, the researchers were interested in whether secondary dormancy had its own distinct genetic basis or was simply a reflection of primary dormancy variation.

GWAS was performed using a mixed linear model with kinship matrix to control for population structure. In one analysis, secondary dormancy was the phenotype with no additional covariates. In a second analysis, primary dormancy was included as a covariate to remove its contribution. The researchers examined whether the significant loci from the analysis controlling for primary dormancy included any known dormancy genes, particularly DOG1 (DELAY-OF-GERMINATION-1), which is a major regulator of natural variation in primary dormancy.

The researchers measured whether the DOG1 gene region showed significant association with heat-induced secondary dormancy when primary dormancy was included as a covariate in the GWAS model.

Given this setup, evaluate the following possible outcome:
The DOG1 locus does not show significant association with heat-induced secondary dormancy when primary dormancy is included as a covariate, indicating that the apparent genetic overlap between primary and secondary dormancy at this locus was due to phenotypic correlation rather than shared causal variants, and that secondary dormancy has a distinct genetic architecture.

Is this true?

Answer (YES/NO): YES